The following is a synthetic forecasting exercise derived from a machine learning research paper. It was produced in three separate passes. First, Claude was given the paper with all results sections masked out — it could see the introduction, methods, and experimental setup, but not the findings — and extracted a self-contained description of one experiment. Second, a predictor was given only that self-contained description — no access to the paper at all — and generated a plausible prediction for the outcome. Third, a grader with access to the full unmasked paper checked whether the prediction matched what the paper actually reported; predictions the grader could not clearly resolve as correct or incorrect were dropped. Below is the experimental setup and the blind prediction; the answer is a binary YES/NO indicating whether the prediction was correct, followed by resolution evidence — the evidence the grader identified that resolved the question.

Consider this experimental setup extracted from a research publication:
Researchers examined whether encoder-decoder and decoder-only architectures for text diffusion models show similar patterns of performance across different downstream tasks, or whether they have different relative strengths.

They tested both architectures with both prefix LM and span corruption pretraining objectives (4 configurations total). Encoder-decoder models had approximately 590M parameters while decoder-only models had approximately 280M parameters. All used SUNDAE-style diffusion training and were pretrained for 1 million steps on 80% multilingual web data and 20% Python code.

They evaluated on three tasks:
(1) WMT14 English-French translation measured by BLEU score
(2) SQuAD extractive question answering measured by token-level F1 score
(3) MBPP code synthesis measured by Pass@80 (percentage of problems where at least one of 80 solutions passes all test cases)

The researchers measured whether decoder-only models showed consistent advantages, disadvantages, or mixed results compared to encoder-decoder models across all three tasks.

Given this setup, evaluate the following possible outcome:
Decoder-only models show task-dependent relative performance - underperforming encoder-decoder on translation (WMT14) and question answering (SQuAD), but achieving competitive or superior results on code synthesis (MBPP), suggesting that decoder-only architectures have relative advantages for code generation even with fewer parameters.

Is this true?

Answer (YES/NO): NO